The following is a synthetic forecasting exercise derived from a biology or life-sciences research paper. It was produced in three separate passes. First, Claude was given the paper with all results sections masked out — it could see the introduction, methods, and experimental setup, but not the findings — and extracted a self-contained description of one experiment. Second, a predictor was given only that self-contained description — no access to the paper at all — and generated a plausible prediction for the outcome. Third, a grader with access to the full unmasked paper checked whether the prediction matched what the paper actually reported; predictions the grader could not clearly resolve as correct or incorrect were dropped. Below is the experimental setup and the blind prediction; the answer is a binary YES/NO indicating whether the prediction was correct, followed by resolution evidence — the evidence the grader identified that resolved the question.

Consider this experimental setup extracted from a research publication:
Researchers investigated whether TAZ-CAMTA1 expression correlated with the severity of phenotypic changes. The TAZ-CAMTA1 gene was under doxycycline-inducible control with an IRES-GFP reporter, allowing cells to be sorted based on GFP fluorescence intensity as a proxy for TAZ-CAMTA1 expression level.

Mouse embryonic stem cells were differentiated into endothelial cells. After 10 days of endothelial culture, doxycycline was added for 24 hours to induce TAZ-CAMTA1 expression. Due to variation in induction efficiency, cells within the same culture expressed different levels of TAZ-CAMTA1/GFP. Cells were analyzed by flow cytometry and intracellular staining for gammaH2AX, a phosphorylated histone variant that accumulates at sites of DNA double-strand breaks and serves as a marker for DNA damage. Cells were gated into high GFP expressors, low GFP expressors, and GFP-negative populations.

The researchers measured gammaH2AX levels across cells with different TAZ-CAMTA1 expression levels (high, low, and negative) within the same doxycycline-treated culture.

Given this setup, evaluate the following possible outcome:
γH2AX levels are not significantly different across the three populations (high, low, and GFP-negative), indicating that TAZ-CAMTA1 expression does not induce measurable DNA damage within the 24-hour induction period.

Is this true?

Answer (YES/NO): NO